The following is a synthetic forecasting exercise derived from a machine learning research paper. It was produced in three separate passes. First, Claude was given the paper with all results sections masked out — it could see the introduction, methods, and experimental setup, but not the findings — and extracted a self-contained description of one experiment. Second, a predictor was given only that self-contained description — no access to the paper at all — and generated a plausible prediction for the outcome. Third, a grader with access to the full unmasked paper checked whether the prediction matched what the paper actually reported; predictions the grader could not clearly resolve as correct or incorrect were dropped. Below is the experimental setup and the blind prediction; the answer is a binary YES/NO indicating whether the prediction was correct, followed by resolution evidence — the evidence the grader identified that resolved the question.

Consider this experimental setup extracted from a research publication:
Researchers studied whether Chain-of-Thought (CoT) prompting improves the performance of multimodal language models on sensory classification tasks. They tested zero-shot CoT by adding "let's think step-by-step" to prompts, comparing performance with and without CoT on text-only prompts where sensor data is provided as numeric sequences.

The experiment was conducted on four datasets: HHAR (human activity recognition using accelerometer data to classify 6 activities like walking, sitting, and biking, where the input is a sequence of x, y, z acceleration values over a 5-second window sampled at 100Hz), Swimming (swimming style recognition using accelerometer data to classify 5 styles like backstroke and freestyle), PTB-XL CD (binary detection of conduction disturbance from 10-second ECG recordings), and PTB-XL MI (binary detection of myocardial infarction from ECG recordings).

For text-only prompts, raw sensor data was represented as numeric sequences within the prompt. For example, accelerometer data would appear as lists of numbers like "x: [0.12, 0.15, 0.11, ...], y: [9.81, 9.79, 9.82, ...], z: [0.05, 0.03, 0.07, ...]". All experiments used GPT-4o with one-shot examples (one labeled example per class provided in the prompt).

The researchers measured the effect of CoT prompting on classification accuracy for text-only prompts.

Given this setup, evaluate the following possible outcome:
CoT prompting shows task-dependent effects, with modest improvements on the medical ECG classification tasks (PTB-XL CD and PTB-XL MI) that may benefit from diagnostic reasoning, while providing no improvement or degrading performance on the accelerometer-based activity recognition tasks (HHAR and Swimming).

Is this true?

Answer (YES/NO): NO